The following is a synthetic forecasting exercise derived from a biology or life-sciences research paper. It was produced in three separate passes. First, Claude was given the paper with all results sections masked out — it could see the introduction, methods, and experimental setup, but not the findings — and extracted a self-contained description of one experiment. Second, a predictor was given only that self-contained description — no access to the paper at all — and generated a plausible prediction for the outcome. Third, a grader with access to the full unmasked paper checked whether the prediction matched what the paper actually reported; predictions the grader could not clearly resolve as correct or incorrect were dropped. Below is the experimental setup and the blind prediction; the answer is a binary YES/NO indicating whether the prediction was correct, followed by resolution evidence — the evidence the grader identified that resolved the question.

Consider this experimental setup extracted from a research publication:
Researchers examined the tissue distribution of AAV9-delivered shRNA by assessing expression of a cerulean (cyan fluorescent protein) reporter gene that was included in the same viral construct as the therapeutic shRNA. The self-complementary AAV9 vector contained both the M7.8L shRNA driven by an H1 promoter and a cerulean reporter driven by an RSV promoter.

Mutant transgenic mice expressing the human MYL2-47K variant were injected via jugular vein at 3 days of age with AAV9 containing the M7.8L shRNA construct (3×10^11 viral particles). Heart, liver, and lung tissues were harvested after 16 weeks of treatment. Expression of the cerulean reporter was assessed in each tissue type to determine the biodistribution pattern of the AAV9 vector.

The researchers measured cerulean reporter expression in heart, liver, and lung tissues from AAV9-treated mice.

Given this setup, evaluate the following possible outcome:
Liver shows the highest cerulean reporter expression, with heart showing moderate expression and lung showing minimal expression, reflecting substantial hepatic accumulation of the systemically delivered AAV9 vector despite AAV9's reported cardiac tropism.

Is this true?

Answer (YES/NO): NO